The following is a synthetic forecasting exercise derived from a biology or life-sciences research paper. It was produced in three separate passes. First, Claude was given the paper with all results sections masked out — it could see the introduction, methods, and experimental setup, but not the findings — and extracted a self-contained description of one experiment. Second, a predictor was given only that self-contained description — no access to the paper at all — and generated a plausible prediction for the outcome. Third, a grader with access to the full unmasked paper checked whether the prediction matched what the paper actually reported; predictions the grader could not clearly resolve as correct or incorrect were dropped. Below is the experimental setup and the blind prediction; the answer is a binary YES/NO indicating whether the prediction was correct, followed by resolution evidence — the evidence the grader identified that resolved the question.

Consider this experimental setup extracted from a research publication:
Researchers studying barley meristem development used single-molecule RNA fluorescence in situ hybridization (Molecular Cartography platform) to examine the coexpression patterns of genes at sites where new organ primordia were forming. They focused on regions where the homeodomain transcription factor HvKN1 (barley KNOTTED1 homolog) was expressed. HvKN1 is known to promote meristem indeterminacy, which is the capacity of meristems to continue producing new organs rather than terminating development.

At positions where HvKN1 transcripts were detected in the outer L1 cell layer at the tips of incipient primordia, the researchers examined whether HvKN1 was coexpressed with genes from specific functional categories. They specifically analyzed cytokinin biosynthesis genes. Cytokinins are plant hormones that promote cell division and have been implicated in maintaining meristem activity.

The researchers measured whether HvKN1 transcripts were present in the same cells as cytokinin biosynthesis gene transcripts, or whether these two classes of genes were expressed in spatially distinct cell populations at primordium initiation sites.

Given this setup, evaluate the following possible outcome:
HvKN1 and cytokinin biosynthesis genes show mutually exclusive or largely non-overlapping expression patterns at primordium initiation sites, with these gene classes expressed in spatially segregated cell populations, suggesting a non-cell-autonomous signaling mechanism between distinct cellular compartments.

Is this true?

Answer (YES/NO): NO